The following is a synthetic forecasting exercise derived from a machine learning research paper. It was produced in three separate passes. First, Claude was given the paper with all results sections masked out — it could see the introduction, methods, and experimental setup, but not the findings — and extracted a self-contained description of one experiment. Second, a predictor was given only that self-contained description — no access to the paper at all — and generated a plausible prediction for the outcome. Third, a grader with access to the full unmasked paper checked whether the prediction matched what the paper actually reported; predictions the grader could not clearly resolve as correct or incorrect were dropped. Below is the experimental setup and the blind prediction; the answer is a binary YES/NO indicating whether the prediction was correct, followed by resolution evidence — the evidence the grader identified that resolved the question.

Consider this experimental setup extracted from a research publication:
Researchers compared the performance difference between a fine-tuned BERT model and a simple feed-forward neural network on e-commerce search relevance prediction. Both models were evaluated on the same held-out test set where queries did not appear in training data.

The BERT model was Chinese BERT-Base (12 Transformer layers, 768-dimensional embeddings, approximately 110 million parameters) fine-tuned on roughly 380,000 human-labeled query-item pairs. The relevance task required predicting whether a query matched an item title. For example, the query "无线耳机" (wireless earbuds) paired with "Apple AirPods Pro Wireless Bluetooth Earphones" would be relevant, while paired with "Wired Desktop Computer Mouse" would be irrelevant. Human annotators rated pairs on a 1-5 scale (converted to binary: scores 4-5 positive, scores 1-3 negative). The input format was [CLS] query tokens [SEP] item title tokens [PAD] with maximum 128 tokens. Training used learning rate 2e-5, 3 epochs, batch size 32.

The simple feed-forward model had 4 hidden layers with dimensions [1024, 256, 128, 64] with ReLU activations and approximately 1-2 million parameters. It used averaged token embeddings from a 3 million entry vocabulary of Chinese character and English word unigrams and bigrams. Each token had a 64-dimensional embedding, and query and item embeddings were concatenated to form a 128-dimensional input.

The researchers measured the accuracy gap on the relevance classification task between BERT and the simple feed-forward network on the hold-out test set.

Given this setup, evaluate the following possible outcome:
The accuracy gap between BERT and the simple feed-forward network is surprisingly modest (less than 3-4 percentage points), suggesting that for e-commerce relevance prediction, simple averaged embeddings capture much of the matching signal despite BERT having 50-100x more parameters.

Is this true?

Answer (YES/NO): NO